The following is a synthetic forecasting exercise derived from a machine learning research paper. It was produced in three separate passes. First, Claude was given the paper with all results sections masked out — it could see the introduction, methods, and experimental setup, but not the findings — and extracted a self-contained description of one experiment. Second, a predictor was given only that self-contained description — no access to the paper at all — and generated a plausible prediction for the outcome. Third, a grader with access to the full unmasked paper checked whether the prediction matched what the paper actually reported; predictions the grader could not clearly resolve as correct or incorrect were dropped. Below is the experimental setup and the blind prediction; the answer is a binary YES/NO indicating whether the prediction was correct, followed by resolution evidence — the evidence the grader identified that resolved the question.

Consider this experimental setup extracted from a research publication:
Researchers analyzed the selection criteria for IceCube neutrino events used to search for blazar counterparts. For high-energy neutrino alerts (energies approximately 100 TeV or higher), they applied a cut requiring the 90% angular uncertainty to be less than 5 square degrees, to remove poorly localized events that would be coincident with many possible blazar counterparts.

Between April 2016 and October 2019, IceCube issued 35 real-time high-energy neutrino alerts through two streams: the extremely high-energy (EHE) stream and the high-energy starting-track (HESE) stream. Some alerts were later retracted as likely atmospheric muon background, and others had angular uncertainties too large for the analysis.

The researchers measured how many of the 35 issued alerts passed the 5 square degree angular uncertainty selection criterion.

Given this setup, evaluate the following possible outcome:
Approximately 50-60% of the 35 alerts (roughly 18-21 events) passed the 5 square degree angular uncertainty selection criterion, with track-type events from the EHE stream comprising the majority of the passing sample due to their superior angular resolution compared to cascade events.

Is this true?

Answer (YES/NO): NO